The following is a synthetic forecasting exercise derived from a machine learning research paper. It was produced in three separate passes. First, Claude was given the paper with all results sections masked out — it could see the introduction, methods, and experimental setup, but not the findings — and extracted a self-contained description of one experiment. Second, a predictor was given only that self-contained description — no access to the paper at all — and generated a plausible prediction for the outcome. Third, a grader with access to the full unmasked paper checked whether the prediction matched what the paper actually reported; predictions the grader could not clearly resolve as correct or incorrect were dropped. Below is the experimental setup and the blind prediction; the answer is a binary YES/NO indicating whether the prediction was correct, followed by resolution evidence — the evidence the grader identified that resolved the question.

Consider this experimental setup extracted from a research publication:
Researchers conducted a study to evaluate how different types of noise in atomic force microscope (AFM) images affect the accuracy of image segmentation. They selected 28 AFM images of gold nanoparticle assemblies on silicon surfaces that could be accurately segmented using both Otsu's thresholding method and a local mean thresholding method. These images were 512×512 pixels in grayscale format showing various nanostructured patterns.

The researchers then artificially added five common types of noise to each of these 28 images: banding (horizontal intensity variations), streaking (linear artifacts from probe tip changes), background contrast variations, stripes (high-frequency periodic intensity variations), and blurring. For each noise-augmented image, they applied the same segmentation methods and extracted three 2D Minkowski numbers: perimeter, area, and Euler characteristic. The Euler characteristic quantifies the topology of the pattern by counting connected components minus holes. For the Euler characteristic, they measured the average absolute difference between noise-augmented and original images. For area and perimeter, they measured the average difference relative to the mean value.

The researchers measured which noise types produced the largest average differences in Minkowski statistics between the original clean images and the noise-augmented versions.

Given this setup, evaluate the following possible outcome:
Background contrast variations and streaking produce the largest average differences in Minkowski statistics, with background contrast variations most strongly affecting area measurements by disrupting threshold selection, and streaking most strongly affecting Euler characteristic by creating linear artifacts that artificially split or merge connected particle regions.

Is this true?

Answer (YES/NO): NO